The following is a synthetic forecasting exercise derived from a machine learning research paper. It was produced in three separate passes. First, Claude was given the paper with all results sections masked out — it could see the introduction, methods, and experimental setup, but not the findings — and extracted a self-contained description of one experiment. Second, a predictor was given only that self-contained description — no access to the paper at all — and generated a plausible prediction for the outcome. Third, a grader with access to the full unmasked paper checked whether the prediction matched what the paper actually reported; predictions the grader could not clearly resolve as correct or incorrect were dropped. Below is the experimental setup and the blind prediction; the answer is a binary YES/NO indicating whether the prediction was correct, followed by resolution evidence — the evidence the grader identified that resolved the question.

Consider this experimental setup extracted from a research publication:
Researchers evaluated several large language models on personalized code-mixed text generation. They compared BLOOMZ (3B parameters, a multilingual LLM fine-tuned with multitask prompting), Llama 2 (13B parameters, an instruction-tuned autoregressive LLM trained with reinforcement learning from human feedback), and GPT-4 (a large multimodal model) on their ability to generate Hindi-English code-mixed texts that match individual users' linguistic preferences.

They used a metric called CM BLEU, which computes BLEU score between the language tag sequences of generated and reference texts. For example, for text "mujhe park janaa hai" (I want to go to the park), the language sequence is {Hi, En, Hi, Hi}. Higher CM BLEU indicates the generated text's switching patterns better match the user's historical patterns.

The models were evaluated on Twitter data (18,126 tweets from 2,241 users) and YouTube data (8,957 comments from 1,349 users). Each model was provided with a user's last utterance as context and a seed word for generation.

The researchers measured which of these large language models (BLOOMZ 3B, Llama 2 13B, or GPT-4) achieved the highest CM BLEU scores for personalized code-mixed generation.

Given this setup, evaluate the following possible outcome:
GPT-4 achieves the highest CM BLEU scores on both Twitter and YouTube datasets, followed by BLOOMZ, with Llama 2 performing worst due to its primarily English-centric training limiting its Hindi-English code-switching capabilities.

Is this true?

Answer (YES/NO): NO